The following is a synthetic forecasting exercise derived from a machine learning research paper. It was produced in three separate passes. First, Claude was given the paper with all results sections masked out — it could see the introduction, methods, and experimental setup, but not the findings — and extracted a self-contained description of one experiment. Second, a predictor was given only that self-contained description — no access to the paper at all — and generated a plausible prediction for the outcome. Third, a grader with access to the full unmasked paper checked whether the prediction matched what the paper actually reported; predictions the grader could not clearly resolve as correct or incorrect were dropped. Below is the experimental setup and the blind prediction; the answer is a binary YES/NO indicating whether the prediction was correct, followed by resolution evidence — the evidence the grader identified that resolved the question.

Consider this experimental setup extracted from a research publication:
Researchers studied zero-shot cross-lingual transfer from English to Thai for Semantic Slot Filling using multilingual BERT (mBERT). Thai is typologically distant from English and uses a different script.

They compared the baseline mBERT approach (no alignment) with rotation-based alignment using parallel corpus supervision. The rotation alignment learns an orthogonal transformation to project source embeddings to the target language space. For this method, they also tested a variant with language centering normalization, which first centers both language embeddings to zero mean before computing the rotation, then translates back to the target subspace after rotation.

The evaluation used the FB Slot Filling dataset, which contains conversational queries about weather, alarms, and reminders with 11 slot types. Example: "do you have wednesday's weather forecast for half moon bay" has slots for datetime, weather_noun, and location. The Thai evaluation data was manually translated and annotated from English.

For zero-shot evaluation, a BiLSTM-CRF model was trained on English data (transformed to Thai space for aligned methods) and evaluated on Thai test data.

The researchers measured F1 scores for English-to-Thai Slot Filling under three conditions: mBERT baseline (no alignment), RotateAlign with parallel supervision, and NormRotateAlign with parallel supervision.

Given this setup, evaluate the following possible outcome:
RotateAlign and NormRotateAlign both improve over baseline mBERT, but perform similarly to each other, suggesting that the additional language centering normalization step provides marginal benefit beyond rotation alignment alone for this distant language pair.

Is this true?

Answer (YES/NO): NO